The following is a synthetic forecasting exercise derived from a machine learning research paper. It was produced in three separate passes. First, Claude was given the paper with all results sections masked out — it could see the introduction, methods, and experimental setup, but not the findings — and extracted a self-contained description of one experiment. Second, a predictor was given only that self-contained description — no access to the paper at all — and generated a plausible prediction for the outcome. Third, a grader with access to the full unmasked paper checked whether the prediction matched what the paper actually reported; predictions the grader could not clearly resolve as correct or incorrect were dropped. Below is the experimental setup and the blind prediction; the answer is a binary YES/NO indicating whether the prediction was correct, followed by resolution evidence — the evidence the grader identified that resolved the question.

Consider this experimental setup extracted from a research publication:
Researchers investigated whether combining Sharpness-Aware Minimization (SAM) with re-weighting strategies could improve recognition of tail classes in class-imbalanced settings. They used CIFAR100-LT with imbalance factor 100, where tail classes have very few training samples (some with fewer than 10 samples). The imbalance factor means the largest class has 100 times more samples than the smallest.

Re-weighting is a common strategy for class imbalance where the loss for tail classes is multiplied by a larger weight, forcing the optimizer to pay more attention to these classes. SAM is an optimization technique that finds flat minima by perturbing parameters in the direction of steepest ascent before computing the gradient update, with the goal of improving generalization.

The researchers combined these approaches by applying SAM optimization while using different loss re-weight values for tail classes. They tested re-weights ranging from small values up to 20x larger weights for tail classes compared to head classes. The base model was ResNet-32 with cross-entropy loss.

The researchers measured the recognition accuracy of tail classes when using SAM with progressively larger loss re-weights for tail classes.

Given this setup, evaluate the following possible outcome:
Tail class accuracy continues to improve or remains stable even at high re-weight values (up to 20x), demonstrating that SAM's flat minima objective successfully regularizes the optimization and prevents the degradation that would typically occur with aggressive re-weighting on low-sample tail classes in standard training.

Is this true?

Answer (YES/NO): NO